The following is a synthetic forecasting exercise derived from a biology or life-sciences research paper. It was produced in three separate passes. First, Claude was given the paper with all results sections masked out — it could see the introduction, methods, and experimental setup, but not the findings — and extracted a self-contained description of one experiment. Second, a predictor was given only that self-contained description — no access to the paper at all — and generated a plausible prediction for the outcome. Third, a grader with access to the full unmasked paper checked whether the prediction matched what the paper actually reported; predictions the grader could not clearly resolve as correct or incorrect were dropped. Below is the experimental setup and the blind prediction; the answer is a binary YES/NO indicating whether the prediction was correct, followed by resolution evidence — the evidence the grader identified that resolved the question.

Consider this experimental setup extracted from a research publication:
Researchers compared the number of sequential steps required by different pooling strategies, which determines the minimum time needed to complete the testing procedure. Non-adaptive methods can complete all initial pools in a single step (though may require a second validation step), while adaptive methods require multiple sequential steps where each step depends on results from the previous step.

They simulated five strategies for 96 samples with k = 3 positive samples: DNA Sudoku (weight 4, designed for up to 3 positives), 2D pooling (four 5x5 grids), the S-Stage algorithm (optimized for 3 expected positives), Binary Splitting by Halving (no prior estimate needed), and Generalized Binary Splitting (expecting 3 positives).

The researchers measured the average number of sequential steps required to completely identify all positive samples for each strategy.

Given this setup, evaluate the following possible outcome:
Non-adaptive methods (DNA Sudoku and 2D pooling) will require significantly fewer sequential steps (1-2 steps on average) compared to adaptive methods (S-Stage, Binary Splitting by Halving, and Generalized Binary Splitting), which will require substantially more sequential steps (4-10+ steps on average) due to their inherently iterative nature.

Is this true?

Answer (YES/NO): YES